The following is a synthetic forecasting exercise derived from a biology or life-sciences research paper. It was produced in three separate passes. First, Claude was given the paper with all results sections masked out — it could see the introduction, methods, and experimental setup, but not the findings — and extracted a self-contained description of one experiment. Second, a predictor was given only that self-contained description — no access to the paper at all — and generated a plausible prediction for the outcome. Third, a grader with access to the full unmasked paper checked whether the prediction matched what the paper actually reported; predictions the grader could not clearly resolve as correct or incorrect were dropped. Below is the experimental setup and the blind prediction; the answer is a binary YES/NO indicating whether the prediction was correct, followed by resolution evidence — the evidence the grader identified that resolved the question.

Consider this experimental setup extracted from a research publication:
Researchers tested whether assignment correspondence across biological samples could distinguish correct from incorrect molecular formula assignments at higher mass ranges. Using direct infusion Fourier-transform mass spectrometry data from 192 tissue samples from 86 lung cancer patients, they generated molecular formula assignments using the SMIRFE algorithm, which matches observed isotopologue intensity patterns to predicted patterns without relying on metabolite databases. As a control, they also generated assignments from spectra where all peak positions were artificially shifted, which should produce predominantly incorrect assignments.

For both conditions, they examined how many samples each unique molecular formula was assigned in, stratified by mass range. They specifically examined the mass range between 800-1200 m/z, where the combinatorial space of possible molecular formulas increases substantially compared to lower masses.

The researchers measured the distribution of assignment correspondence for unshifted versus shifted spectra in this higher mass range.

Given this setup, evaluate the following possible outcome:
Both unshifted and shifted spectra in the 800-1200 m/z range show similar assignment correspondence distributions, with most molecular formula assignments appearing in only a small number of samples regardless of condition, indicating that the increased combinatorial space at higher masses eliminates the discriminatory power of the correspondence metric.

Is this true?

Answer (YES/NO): NO